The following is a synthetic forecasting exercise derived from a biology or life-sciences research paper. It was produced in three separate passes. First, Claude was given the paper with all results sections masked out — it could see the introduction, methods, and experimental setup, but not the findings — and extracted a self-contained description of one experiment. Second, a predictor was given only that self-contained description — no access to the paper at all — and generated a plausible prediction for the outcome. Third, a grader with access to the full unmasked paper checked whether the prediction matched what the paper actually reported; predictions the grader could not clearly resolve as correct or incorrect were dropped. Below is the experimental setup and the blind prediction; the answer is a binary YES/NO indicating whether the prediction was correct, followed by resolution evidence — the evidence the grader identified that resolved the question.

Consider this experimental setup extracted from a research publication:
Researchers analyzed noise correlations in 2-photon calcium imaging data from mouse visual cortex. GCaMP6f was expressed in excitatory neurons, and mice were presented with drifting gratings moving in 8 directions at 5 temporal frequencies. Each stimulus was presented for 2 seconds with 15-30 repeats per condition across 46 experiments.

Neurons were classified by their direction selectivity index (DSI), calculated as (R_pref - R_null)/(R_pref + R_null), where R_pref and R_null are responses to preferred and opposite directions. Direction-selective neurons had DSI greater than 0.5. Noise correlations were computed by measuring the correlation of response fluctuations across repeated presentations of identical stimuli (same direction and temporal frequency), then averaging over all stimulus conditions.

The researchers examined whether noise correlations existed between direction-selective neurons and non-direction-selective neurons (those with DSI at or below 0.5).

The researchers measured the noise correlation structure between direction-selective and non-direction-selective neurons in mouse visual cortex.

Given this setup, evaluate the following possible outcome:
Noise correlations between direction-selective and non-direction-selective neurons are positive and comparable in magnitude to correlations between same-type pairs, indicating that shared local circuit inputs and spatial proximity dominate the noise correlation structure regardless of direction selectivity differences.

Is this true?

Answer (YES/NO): YES